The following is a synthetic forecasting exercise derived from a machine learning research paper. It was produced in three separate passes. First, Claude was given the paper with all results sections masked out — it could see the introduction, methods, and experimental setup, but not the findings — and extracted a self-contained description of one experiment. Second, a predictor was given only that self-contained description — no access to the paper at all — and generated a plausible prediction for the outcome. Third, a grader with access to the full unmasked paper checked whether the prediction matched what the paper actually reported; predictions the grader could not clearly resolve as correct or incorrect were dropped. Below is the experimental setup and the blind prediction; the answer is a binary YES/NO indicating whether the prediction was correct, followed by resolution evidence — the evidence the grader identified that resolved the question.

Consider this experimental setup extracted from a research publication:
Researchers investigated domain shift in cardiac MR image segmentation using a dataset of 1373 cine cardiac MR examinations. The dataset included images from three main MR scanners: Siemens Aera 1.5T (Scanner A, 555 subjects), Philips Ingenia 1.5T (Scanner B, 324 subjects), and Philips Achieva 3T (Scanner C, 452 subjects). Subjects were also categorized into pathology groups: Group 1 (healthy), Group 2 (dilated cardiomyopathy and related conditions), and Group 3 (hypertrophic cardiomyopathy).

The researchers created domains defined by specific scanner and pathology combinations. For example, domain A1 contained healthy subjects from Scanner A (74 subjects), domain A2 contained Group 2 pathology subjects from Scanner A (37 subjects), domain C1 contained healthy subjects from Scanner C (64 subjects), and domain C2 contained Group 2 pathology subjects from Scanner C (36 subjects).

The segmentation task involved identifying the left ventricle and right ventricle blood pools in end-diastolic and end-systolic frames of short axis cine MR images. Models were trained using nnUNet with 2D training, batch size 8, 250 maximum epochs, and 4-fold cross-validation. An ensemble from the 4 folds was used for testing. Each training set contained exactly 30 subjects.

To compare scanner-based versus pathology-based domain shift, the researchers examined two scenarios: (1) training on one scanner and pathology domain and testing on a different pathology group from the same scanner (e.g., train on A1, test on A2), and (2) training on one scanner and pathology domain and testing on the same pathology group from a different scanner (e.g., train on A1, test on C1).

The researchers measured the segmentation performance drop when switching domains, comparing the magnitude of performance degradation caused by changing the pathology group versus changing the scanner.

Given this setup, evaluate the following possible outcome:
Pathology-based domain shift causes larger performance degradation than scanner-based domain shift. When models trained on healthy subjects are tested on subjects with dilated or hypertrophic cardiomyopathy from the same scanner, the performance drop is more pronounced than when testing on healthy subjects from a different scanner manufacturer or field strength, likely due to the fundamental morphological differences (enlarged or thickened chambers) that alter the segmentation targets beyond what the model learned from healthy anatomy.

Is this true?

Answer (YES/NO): NO